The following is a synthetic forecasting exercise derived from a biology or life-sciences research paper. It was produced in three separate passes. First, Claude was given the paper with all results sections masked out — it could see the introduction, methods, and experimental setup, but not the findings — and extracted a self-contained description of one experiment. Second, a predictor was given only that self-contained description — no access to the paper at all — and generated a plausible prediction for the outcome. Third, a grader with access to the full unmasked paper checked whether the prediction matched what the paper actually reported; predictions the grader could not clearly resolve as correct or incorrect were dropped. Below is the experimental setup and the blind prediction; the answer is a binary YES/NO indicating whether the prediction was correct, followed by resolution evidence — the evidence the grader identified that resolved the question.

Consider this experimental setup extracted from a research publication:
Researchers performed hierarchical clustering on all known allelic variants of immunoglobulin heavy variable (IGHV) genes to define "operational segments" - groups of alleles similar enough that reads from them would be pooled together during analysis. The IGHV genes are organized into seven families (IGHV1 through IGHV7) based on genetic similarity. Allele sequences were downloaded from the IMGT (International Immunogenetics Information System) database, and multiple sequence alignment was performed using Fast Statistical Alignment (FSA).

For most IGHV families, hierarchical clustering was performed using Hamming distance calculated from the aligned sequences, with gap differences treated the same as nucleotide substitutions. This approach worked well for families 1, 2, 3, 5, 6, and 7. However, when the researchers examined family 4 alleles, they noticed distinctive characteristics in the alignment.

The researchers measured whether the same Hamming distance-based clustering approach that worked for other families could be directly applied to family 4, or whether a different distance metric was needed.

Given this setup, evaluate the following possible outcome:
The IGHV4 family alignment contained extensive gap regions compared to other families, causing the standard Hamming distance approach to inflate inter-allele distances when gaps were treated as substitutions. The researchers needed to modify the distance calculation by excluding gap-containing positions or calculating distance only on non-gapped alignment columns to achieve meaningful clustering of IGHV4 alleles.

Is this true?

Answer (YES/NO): NO